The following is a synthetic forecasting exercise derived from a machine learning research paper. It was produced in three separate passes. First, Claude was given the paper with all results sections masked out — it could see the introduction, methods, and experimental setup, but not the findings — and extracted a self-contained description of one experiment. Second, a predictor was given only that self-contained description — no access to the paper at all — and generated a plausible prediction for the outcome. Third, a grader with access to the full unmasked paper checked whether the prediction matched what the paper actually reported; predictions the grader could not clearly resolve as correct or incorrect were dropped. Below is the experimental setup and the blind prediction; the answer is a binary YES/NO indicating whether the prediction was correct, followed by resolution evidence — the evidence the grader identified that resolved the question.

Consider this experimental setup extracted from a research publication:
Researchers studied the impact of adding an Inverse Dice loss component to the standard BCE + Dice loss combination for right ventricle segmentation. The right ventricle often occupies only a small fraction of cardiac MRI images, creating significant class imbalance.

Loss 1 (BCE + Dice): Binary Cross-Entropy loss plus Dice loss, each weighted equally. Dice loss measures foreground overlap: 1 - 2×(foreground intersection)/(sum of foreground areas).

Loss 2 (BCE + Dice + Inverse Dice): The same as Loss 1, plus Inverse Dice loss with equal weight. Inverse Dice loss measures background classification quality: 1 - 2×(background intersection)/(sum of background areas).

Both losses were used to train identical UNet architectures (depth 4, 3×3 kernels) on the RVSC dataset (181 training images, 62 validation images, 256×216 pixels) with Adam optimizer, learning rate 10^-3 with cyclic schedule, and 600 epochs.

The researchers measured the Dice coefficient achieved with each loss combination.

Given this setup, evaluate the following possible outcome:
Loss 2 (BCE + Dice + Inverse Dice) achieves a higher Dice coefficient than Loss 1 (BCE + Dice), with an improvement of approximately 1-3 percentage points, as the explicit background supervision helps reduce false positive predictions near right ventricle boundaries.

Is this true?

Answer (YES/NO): NO